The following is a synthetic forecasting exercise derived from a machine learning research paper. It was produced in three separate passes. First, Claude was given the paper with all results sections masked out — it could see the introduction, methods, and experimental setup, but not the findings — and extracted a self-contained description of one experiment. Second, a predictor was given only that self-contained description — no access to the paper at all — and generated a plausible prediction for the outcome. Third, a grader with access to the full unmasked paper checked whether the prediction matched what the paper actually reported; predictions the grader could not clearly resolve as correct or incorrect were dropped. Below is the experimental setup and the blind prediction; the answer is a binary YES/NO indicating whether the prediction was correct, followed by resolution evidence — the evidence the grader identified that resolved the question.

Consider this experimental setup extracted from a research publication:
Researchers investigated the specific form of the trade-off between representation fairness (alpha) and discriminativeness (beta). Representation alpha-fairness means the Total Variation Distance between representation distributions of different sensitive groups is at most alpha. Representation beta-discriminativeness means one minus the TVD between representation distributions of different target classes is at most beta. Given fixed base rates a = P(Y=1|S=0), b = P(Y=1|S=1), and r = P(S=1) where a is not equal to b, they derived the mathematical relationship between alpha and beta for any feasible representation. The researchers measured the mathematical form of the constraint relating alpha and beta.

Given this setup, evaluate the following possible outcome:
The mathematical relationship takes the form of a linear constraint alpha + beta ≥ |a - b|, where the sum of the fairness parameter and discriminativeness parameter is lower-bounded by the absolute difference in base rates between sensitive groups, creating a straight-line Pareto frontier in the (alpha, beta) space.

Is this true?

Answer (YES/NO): NO